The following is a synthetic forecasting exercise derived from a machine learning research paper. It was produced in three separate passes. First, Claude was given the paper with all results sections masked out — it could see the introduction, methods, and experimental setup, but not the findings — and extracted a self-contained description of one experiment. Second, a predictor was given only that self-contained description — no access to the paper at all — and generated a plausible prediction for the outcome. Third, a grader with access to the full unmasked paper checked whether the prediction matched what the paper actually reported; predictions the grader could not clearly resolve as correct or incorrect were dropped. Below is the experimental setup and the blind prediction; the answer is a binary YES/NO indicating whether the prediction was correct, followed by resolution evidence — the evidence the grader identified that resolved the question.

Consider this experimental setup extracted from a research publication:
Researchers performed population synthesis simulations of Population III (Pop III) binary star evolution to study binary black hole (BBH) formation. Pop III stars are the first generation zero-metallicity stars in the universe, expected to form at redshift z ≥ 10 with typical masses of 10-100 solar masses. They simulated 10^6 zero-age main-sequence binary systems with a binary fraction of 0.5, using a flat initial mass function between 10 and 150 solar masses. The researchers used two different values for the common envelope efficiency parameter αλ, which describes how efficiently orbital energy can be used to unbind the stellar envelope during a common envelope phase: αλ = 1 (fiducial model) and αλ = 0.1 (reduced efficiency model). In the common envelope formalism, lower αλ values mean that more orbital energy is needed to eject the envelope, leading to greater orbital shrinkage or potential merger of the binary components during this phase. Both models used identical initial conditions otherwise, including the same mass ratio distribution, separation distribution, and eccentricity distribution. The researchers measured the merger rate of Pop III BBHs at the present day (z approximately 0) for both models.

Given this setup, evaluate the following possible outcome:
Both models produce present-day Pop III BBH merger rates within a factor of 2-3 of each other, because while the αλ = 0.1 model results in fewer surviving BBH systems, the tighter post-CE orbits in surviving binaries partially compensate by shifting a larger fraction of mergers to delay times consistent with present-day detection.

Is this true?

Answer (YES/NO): NO